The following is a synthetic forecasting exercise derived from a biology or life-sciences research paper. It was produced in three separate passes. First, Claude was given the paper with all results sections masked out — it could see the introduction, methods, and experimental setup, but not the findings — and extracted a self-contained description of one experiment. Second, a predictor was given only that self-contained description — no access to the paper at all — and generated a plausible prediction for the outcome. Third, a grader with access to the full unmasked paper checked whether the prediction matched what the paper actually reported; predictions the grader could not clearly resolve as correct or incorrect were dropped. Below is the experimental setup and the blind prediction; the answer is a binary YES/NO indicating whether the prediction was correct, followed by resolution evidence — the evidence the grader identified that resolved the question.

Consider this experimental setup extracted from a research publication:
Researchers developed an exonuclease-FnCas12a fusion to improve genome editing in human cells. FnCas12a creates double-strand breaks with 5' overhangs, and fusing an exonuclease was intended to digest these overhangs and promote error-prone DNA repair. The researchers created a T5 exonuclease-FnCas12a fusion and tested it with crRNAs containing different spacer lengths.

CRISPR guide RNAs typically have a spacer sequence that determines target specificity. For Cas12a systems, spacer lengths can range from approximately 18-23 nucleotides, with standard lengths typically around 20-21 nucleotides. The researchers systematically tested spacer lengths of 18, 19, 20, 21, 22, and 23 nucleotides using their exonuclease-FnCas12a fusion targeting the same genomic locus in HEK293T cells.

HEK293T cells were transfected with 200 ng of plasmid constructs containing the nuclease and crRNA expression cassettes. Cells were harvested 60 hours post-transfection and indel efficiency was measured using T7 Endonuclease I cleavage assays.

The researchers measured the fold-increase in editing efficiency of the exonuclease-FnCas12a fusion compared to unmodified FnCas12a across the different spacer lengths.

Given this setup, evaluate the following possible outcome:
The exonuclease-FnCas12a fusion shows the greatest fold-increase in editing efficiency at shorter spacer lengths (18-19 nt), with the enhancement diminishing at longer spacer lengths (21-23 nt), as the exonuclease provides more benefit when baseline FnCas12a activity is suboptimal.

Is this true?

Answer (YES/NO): YES